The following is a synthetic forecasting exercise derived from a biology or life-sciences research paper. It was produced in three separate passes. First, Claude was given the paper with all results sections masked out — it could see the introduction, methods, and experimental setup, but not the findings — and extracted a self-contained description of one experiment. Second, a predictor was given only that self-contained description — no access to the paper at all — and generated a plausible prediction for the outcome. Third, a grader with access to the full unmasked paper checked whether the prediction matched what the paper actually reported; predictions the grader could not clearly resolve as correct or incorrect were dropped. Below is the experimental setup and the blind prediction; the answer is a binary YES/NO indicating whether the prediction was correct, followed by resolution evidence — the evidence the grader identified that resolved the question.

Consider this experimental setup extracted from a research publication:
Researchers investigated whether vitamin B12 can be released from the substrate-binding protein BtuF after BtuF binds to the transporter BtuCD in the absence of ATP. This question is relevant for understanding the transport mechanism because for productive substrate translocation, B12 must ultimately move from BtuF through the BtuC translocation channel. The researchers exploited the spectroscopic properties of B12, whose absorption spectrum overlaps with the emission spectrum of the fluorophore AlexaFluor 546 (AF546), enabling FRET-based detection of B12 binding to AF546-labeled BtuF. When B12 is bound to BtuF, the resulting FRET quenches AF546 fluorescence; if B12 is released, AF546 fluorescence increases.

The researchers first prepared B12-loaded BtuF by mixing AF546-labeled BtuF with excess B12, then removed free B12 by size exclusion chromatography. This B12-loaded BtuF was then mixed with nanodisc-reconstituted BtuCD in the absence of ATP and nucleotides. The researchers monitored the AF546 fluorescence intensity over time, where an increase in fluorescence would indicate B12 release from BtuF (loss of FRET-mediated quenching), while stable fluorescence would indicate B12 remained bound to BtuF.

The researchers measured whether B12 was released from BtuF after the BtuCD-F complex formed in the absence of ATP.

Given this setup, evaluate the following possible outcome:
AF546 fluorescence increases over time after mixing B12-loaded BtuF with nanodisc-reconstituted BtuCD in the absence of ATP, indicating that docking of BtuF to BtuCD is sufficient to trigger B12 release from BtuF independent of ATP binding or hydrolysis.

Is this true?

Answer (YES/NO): YES